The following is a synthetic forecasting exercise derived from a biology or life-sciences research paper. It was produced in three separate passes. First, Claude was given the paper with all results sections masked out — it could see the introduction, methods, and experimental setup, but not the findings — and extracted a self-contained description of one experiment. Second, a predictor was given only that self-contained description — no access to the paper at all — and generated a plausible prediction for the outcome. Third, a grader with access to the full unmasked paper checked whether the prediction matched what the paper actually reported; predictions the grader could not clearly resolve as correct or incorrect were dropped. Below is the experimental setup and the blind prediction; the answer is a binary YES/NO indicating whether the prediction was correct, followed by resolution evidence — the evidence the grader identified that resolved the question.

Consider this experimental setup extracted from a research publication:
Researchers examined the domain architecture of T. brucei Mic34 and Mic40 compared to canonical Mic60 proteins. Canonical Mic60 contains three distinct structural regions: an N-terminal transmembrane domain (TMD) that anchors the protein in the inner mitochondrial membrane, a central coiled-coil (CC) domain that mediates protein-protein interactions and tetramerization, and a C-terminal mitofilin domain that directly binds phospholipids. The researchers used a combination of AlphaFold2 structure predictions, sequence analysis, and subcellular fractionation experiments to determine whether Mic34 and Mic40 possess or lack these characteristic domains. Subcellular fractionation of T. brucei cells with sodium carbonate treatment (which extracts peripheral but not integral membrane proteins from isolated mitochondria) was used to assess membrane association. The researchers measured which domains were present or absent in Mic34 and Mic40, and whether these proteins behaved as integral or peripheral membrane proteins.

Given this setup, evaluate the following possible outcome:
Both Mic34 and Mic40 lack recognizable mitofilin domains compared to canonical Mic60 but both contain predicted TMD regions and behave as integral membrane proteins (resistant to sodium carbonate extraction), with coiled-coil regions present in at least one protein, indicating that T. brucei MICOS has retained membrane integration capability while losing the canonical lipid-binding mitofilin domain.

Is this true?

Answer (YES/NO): NO